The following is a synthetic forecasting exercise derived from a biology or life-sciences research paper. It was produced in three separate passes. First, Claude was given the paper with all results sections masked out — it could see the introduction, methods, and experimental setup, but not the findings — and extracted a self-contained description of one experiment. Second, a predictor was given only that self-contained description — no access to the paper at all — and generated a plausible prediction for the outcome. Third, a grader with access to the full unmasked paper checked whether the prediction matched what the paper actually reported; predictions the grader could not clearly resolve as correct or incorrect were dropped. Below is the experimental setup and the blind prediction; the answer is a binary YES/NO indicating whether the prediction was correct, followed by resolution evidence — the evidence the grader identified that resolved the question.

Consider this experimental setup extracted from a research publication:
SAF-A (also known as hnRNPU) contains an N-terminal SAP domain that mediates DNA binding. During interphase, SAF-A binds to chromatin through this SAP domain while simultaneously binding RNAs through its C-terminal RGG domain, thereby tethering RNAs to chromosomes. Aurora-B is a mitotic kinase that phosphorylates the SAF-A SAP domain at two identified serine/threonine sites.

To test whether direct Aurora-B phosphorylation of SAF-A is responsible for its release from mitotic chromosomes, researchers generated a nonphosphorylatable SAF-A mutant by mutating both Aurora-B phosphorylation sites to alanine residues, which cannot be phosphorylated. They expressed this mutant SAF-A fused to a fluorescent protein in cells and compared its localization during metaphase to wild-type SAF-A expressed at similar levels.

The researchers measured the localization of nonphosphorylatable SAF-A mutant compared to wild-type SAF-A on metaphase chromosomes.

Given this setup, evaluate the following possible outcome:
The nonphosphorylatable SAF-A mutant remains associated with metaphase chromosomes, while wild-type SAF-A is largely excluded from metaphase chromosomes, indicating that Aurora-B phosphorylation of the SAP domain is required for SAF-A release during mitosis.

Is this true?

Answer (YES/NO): YES